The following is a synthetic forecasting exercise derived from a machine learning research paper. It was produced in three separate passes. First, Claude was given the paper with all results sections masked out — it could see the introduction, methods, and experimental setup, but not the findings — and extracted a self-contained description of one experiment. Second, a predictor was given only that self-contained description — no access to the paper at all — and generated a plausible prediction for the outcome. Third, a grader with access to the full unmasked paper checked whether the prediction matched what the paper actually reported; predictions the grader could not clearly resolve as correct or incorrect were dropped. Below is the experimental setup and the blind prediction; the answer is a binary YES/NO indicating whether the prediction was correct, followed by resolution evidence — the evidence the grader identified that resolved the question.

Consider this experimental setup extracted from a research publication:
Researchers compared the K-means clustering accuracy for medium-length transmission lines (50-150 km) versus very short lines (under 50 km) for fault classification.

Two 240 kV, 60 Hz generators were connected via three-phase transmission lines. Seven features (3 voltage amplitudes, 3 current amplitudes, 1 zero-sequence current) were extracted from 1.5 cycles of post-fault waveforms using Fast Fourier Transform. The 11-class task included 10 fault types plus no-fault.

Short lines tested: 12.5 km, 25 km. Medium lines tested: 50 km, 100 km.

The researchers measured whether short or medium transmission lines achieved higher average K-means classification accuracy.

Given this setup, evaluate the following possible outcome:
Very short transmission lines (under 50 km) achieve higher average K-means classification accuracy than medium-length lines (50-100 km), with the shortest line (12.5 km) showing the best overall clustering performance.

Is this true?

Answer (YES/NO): NO